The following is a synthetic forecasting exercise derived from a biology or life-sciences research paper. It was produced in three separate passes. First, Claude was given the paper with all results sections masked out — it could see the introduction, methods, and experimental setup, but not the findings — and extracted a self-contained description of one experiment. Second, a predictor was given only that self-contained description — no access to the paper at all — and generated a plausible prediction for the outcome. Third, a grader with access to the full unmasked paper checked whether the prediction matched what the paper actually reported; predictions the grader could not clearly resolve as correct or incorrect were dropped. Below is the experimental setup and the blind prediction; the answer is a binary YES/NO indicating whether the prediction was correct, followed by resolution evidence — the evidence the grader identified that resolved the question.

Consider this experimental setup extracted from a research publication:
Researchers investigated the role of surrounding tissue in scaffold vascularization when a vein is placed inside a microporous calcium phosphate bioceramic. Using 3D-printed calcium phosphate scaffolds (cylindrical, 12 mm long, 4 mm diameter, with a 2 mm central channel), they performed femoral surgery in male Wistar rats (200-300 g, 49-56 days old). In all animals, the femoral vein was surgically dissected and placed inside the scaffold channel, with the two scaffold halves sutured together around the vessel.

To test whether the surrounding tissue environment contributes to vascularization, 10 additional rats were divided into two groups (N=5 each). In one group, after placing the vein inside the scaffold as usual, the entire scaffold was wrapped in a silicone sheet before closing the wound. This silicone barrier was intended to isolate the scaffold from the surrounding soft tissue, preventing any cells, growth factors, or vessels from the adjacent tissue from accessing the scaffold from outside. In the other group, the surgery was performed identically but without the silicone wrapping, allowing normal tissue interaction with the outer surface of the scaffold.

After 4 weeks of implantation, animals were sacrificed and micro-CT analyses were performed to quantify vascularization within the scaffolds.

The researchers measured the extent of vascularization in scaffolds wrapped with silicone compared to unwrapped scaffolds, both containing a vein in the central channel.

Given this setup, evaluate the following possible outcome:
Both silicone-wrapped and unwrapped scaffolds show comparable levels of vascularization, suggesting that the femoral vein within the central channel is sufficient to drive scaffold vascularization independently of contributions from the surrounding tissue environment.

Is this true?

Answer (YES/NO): NO